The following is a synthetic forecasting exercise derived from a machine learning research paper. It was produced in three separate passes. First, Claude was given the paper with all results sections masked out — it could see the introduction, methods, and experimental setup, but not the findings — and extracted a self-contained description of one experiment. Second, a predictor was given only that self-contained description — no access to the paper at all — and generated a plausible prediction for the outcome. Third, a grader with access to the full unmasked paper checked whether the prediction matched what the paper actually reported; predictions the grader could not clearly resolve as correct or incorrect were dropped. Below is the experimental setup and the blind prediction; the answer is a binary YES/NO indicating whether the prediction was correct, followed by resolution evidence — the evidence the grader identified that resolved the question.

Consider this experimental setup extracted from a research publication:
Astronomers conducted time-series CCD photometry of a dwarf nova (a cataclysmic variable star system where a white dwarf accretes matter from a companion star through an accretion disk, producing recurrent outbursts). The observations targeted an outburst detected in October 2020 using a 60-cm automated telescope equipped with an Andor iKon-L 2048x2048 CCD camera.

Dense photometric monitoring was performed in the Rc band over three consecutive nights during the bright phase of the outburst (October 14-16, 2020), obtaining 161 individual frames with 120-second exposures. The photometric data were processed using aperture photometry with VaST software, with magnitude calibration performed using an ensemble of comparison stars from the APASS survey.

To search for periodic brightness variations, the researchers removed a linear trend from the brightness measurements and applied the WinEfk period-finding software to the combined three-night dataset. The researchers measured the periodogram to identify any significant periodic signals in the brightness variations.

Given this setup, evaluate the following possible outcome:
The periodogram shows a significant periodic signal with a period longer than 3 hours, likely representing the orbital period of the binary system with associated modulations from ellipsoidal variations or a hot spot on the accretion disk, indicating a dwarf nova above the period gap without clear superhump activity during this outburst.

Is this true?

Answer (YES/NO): NO